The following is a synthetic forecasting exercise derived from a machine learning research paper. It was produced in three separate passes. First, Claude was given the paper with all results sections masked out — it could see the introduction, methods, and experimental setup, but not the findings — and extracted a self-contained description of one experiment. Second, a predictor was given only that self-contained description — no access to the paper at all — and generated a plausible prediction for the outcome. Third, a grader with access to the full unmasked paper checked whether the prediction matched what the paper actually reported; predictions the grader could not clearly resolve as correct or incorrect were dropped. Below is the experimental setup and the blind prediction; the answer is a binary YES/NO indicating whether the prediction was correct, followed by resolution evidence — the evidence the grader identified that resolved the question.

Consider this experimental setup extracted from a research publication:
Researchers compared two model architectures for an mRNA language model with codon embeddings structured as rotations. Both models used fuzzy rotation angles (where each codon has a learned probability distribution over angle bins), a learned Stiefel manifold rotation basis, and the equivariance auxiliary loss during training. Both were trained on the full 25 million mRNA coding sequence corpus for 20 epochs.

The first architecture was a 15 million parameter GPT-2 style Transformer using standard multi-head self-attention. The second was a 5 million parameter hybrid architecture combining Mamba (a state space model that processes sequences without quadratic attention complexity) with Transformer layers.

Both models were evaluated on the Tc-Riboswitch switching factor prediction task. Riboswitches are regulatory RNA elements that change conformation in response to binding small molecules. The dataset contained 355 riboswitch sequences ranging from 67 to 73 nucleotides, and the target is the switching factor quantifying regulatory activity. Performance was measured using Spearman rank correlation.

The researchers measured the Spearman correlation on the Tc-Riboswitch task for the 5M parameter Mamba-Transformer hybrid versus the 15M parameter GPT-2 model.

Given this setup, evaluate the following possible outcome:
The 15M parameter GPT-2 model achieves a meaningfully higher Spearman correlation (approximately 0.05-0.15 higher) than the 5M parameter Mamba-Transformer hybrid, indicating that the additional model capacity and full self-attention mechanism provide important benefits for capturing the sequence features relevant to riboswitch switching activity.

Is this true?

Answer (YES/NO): NO